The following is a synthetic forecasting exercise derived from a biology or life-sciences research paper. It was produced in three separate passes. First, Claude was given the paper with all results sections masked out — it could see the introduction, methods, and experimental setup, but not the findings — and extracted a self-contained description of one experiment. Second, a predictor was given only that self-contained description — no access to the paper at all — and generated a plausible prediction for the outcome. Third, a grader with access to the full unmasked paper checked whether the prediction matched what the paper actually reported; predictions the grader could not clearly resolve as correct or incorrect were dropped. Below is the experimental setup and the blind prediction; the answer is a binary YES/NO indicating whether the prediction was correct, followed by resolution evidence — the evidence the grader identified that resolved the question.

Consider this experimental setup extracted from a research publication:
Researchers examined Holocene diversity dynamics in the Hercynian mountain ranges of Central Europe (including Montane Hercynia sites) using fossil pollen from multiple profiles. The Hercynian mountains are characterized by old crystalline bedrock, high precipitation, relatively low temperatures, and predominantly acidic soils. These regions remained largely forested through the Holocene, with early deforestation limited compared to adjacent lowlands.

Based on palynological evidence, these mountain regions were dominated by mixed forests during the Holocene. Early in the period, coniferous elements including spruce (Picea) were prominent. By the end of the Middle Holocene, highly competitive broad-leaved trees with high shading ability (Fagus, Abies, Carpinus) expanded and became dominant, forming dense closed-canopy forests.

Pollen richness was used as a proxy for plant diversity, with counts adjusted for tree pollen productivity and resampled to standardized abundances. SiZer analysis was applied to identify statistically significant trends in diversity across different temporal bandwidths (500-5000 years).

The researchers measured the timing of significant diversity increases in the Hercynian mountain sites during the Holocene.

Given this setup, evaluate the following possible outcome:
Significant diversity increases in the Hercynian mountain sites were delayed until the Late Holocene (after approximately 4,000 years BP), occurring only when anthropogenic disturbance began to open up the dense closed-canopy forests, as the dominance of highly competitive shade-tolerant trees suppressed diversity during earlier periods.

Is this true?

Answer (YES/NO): YES